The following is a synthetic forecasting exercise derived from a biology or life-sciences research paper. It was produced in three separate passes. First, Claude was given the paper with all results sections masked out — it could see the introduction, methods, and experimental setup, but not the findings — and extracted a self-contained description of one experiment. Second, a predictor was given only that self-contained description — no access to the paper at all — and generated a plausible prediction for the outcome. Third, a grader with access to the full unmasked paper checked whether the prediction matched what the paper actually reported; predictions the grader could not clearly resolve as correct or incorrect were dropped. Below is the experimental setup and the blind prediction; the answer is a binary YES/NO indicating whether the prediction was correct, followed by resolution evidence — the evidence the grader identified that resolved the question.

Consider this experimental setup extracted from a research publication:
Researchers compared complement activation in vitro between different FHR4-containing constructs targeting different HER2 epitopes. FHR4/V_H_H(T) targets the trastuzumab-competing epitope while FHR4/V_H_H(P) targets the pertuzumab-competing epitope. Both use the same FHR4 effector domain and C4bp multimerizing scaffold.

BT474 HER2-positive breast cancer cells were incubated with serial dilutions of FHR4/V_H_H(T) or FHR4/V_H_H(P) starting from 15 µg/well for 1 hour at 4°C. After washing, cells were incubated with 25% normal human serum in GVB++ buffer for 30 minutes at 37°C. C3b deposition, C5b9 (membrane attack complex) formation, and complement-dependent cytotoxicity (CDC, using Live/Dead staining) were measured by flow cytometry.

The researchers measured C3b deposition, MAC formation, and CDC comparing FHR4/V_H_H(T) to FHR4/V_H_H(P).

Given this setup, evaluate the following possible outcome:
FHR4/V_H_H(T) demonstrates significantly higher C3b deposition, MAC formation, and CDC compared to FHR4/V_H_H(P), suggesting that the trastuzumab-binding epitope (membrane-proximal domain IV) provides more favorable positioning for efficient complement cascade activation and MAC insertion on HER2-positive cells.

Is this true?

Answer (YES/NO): YES